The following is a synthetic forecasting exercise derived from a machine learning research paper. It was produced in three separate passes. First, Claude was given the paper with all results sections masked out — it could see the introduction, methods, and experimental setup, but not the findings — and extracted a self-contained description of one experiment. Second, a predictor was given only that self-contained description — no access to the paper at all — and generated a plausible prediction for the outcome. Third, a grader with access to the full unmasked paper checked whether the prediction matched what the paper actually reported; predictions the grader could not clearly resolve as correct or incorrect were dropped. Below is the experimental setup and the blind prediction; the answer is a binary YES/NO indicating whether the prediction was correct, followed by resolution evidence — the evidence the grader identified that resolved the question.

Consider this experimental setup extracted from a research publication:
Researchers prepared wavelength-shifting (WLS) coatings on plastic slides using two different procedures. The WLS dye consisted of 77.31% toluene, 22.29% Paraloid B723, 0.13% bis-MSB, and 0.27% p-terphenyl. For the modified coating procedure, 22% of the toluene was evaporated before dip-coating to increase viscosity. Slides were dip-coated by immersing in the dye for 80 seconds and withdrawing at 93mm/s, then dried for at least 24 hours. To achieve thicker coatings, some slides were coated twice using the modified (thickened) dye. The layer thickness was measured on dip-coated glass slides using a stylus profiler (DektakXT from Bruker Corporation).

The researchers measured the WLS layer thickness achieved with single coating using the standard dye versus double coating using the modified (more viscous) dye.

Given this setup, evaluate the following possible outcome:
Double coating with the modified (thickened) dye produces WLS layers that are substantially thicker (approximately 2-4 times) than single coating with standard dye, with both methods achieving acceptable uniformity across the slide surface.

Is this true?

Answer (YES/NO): NO